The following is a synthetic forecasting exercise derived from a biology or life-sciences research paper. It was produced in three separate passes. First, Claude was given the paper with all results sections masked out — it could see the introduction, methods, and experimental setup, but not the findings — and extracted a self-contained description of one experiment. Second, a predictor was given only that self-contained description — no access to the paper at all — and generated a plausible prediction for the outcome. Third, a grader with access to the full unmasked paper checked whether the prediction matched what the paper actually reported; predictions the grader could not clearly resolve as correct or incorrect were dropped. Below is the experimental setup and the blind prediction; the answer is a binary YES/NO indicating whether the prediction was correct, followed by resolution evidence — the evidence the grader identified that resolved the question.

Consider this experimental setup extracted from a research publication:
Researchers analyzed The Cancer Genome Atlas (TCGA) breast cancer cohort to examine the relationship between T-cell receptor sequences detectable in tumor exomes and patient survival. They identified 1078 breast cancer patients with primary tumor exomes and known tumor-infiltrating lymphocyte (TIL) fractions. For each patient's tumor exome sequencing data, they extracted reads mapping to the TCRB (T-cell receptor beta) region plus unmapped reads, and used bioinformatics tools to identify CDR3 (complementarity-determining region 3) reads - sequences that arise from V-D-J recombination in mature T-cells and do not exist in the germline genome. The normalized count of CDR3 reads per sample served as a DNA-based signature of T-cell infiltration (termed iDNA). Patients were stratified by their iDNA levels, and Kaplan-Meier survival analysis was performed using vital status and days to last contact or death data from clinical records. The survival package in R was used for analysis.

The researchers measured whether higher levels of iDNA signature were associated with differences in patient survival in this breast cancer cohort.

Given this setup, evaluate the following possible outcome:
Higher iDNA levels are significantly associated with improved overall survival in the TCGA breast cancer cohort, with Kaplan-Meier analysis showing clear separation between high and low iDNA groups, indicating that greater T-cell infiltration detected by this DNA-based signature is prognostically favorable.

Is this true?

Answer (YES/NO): NO